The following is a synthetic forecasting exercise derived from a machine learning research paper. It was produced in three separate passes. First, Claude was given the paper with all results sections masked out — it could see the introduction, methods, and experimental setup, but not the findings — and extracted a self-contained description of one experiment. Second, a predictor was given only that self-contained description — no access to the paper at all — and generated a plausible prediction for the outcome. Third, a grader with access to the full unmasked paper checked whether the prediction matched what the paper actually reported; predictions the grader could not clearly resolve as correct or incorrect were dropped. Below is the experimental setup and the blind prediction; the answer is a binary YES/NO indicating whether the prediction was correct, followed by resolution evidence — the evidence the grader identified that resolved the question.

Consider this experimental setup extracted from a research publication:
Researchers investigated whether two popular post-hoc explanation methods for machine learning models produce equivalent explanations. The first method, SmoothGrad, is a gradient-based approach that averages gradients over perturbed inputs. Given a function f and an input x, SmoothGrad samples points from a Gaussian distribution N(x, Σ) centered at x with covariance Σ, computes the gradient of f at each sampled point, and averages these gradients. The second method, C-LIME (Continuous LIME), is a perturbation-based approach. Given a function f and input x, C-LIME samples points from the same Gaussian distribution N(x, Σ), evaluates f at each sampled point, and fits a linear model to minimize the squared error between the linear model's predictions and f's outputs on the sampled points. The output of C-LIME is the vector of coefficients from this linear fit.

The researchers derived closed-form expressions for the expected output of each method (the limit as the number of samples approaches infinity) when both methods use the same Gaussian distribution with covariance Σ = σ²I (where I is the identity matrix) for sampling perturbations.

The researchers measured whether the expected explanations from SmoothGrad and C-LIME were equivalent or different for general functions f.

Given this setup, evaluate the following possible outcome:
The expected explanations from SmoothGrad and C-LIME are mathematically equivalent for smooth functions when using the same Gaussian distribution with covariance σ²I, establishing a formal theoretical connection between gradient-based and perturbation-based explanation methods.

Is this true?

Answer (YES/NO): YES